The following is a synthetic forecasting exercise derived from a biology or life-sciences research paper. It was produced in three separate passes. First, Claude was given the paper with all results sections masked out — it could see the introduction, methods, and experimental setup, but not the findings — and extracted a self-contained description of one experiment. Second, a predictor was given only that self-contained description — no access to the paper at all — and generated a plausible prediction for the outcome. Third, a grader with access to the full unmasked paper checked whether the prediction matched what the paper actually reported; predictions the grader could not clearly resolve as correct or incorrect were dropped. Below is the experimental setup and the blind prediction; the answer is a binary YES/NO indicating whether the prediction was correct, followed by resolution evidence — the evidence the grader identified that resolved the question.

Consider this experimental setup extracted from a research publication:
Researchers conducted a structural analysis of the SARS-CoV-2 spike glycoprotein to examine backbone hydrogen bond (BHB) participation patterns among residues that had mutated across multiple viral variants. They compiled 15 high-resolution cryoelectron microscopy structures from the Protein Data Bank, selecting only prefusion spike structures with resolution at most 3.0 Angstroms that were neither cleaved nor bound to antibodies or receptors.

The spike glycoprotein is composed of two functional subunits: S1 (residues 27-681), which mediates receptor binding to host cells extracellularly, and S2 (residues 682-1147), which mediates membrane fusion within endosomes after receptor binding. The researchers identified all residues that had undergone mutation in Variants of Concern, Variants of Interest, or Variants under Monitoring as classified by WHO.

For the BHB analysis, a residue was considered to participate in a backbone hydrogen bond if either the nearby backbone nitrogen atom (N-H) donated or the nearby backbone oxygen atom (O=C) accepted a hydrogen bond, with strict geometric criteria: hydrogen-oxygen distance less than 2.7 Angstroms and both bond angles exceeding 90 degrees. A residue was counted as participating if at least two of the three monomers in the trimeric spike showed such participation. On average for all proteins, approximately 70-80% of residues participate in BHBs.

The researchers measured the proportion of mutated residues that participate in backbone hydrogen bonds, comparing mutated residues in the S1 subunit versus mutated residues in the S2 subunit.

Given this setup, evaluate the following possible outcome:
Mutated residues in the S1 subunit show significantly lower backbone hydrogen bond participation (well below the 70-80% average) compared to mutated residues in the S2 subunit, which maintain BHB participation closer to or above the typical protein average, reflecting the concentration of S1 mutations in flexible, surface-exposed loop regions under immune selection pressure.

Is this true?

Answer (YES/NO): YES